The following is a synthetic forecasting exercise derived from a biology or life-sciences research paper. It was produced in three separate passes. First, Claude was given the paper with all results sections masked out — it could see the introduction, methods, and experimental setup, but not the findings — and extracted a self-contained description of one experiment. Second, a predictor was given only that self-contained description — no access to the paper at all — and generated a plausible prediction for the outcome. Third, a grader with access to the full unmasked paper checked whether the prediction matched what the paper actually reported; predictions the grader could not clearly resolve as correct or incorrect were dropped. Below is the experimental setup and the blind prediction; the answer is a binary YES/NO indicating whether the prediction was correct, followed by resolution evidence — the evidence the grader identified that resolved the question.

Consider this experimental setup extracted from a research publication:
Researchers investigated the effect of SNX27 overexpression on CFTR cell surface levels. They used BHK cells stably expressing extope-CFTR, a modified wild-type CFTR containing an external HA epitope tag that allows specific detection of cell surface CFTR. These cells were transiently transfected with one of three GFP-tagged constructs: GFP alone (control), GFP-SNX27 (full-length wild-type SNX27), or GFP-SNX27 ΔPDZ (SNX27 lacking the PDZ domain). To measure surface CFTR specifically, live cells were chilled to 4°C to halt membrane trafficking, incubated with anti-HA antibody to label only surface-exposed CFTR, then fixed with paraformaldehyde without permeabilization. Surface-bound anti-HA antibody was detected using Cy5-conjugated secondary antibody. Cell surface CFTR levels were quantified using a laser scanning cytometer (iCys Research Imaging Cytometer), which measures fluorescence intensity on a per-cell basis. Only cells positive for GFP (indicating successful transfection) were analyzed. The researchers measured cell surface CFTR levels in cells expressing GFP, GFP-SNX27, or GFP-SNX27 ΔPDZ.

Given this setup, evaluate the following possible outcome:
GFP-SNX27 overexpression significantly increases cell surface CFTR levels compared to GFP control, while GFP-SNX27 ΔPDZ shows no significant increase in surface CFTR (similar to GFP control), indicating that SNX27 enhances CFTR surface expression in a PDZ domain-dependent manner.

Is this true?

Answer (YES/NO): NO